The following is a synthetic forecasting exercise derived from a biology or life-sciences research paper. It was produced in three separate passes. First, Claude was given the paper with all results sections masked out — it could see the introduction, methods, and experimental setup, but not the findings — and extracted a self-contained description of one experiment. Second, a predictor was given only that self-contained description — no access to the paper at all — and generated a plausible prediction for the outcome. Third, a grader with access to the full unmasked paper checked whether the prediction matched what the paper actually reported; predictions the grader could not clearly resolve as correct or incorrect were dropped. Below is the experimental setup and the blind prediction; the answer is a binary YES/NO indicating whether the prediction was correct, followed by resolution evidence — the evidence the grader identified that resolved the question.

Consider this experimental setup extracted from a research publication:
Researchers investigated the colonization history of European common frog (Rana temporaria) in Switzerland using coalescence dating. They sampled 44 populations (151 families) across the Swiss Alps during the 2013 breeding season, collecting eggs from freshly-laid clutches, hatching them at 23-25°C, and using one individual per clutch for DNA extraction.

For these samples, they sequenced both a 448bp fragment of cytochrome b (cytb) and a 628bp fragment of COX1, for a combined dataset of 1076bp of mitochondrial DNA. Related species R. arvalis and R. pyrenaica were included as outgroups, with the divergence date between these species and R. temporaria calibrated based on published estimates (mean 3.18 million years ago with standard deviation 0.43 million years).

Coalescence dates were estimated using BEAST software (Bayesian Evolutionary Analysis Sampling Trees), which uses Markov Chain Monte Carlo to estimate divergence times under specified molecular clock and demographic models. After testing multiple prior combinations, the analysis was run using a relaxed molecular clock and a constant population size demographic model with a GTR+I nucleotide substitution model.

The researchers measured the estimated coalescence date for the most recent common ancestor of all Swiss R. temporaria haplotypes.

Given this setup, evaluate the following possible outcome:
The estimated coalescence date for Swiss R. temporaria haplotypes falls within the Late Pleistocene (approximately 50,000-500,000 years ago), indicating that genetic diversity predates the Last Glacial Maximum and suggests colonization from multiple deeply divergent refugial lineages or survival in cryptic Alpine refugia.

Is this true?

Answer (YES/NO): YES